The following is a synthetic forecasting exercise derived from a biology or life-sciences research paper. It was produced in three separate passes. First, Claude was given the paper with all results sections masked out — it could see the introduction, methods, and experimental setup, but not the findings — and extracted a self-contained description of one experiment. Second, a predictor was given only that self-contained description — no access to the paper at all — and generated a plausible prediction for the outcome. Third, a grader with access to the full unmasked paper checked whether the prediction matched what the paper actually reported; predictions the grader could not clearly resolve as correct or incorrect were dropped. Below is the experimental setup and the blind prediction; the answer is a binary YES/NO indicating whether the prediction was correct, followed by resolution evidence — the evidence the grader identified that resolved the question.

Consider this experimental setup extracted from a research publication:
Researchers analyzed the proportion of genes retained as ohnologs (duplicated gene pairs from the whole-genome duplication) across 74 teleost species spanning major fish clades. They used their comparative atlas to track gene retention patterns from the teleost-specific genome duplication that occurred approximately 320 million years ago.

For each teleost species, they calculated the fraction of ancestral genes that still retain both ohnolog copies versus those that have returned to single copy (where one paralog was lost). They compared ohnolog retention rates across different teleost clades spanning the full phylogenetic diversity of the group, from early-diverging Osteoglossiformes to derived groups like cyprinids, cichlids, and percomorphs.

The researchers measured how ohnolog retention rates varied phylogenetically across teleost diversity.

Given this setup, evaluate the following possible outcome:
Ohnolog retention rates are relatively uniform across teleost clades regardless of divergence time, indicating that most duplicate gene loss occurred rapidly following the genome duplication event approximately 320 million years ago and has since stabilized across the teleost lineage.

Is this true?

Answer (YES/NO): NO